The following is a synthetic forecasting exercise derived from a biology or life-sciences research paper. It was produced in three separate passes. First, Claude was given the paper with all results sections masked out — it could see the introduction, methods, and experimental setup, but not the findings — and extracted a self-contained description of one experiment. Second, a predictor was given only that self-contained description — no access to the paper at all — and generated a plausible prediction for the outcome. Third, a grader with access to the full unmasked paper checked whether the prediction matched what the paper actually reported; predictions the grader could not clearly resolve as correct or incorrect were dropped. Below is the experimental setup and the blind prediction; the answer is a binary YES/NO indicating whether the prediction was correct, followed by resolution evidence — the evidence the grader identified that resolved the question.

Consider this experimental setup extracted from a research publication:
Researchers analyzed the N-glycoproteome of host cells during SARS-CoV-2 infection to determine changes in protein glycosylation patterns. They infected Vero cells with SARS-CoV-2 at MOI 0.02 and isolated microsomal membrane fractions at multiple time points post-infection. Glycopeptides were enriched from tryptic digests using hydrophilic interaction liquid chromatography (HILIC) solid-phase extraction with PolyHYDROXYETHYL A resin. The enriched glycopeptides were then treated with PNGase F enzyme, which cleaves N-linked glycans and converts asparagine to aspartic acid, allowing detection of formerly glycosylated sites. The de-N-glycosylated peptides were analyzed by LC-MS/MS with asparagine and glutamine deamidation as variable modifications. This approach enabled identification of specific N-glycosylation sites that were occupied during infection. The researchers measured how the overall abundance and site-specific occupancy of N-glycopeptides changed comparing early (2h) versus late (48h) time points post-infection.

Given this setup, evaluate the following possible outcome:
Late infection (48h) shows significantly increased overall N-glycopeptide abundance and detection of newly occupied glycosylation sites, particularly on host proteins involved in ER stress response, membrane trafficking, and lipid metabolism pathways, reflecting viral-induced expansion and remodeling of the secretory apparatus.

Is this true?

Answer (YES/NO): NO